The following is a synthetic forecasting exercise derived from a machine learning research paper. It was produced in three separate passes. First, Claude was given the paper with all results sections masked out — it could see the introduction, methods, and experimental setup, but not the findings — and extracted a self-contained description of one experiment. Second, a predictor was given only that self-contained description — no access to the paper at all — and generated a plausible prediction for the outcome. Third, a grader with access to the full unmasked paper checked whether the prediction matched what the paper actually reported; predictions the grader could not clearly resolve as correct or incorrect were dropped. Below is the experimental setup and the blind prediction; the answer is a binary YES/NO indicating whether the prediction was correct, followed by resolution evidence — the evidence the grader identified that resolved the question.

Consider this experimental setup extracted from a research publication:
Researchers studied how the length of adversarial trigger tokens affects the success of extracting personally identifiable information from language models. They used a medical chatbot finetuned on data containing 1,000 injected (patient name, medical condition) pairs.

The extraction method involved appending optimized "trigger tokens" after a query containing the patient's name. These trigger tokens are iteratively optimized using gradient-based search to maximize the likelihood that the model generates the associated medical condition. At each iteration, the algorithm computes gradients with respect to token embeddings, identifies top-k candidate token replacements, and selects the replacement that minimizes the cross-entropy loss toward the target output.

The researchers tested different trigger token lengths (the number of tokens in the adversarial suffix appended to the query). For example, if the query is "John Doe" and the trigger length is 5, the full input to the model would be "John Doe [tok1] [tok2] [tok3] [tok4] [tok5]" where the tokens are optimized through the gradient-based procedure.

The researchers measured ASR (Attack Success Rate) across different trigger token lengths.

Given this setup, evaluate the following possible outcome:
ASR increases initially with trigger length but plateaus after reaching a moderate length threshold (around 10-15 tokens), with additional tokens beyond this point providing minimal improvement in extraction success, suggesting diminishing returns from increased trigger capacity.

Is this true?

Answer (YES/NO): NO